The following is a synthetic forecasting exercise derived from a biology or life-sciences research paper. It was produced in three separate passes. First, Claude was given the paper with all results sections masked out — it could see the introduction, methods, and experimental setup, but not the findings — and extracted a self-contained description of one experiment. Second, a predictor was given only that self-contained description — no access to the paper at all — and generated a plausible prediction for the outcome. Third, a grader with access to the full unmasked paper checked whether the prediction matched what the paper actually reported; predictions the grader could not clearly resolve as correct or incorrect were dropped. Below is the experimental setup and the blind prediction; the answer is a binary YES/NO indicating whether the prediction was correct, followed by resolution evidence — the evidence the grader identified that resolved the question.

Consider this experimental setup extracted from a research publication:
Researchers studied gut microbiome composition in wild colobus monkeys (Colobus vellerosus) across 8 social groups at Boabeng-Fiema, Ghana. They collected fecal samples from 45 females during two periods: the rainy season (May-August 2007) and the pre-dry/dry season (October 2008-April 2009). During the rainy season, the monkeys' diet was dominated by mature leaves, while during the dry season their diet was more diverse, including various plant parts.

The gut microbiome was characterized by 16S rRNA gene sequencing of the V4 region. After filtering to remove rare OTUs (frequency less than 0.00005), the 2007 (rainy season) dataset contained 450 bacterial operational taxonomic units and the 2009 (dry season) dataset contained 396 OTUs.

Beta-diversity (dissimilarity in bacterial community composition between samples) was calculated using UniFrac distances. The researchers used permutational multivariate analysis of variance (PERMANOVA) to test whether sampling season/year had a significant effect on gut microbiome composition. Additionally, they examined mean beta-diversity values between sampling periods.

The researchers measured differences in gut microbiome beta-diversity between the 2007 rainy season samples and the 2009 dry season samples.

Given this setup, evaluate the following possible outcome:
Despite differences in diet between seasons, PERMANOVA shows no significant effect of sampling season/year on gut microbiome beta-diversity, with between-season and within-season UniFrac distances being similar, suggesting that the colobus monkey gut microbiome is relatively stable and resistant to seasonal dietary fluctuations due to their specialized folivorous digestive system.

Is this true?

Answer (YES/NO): NO